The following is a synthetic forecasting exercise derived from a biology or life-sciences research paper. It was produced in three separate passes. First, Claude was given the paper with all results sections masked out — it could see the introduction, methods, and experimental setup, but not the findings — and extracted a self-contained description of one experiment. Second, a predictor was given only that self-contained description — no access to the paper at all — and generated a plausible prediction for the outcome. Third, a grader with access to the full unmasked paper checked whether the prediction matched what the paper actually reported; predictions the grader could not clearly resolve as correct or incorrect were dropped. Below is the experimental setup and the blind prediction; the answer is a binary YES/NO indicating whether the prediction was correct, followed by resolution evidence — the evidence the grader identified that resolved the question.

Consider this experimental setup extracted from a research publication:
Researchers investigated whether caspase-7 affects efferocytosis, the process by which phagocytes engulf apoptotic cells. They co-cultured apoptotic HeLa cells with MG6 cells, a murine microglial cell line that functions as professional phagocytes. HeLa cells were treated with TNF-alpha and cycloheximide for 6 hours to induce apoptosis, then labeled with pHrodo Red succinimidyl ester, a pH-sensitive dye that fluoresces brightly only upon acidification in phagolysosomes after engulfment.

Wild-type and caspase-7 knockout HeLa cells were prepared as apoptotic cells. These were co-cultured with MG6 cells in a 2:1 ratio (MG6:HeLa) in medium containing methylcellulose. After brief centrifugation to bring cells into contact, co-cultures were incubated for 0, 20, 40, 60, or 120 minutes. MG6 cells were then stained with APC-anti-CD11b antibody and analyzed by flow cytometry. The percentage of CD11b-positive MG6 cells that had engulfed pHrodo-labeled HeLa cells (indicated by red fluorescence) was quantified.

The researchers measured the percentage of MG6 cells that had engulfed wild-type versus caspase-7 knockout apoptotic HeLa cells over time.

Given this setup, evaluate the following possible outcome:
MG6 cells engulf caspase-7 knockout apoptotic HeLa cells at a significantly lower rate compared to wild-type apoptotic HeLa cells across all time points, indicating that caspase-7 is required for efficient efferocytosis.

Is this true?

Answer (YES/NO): YES